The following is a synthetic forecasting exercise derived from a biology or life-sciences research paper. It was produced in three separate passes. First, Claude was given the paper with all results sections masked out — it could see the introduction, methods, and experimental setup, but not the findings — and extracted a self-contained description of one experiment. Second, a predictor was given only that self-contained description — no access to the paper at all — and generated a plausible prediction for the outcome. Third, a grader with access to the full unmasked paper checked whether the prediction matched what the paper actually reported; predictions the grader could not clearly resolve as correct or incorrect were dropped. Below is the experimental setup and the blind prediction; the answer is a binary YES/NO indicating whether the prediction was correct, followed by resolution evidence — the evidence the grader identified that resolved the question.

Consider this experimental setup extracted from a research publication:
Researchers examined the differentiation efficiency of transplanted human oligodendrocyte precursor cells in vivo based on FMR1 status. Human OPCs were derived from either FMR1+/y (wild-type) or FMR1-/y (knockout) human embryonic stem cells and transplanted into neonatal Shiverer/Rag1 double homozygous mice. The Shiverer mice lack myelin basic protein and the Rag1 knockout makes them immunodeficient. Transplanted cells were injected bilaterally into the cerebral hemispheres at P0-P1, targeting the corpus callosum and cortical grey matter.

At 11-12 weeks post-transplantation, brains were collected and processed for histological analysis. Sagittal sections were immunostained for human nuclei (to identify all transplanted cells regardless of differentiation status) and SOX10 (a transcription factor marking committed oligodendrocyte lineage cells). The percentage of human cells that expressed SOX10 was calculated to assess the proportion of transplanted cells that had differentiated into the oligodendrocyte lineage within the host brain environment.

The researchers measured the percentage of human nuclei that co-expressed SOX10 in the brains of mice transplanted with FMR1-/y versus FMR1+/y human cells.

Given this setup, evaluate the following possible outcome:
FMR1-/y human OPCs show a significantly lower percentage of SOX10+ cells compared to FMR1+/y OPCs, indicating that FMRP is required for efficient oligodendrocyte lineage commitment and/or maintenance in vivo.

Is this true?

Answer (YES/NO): NO